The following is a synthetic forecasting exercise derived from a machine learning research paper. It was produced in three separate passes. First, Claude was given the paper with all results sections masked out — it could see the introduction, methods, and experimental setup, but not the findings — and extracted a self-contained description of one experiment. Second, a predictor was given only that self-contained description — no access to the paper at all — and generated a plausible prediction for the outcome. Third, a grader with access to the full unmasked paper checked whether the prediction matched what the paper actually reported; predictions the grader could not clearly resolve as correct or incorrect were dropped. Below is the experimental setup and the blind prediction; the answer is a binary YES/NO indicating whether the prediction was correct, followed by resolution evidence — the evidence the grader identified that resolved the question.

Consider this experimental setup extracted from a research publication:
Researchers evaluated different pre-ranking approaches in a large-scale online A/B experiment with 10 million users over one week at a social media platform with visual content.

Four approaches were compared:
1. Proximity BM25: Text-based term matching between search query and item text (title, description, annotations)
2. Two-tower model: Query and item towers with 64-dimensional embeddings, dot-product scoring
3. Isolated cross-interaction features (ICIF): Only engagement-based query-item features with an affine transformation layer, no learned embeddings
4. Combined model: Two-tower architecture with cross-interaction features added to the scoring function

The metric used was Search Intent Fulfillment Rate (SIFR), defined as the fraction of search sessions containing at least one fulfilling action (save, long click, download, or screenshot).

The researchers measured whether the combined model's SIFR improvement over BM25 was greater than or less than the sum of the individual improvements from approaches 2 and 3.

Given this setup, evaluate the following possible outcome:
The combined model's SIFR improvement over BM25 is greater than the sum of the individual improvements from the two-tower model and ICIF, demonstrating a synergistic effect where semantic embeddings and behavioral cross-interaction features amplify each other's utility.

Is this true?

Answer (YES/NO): NO